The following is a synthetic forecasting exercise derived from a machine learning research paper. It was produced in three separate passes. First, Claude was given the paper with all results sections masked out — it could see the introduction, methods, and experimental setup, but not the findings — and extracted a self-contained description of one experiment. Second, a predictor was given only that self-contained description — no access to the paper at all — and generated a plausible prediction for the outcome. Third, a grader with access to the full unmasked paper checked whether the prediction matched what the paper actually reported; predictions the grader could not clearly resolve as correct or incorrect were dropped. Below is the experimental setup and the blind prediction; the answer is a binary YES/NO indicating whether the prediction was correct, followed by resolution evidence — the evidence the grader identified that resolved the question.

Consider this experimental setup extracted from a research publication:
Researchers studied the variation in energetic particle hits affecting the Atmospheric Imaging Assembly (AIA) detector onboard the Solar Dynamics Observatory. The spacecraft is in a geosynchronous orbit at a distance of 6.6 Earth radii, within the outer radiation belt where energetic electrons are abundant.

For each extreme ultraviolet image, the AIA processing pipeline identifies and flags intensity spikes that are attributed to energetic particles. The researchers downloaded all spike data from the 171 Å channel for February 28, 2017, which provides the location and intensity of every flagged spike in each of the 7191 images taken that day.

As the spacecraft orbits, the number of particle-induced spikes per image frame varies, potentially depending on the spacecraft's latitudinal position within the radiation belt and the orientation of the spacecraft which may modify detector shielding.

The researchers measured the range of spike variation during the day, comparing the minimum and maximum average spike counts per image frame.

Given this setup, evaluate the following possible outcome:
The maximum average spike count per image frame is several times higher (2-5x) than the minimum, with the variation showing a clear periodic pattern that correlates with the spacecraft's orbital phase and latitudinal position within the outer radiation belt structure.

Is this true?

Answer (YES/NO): NO